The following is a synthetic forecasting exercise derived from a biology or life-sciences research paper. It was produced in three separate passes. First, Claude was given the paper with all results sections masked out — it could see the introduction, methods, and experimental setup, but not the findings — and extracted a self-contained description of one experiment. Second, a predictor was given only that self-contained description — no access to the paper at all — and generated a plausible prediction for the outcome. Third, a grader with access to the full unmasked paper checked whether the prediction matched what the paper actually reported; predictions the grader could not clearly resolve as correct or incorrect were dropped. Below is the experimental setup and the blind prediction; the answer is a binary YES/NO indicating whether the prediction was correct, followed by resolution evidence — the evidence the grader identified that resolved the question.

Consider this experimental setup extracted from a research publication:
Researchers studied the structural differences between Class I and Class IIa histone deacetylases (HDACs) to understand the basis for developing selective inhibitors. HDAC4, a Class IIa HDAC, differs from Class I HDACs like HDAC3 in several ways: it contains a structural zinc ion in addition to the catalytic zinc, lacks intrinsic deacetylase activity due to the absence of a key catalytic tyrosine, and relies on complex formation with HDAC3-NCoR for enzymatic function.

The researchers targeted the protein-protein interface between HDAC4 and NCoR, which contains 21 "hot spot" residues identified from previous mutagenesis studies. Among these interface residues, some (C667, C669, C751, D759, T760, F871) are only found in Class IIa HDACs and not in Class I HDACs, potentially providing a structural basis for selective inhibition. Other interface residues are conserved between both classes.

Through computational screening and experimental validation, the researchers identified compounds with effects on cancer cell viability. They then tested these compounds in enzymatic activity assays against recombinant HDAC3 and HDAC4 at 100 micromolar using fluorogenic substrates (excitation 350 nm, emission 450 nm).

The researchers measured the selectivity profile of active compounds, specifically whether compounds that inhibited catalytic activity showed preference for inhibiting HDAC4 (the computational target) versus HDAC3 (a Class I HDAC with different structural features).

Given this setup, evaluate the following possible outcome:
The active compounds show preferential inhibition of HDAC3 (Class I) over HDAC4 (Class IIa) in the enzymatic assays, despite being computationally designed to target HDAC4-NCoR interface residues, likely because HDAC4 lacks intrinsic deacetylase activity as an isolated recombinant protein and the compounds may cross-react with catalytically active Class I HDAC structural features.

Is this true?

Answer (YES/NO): NO